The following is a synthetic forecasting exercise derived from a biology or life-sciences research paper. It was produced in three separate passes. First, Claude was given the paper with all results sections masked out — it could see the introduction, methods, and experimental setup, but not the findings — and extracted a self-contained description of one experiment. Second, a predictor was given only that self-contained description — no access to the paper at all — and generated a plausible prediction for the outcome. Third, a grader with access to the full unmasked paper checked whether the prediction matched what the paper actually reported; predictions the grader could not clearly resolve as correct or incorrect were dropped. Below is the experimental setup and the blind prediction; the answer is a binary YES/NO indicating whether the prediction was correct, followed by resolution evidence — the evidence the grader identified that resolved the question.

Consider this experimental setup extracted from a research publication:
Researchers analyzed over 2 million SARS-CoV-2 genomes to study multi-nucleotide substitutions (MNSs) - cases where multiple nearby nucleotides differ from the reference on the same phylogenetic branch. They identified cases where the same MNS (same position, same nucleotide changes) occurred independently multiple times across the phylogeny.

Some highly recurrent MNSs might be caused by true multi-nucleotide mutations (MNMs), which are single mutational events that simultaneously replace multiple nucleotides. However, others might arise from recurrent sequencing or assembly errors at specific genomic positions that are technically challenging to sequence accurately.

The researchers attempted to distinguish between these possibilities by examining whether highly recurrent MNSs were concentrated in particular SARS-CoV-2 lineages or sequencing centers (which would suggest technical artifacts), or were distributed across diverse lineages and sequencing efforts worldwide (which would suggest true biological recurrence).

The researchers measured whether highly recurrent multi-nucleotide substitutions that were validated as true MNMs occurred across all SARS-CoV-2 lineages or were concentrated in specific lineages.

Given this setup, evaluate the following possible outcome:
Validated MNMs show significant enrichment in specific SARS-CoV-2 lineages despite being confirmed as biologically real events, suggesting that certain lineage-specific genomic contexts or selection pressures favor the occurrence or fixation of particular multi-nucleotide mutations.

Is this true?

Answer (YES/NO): YES